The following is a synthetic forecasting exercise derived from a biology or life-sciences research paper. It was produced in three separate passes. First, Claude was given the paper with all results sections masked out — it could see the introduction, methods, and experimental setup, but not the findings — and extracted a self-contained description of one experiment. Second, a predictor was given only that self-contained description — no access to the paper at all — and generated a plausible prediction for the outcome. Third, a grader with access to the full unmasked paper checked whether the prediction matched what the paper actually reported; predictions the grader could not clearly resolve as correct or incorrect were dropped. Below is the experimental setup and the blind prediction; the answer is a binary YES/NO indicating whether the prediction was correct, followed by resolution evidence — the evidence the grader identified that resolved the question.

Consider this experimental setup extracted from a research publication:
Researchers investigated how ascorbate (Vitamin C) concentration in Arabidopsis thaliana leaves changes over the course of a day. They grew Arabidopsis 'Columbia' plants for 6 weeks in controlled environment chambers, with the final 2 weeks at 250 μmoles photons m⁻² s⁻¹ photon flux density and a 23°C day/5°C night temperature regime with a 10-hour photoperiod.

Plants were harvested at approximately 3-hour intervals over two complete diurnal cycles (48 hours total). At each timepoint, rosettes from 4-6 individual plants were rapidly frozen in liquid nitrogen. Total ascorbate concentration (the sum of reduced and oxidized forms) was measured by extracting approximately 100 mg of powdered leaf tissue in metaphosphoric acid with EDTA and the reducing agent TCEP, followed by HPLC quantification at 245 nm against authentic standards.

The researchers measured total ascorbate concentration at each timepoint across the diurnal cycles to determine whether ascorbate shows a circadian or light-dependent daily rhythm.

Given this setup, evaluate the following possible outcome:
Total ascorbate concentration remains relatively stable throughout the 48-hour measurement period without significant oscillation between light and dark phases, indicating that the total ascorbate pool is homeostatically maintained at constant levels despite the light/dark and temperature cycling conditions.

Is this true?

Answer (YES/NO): YES